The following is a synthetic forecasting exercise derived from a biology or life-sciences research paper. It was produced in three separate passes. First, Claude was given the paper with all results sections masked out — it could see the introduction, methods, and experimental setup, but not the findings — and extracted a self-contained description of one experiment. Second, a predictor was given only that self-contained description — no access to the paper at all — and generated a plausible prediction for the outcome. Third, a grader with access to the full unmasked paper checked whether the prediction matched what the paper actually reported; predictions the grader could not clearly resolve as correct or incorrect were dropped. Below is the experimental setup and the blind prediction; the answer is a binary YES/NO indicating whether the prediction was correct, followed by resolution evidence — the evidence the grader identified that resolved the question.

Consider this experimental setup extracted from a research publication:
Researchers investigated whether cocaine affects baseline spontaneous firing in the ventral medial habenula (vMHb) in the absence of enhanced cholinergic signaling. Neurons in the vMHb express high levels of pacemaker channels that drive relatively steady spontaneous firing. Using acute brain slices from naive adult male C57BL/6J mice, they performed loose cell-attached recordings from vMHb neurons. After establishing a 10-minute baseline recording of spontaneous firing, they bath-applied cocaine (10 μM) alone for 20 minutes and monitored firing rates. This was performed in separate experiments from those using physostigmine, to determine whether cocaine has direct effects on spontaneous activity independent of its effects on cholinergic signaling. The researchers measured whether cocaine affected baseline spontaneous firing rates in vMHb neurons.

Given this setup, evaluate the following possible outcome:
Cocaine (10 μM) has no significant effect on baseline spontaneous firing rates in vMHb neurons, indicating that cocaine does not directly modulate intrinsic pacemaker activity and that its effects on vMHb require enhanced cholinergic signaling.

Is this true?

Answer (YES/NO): YES